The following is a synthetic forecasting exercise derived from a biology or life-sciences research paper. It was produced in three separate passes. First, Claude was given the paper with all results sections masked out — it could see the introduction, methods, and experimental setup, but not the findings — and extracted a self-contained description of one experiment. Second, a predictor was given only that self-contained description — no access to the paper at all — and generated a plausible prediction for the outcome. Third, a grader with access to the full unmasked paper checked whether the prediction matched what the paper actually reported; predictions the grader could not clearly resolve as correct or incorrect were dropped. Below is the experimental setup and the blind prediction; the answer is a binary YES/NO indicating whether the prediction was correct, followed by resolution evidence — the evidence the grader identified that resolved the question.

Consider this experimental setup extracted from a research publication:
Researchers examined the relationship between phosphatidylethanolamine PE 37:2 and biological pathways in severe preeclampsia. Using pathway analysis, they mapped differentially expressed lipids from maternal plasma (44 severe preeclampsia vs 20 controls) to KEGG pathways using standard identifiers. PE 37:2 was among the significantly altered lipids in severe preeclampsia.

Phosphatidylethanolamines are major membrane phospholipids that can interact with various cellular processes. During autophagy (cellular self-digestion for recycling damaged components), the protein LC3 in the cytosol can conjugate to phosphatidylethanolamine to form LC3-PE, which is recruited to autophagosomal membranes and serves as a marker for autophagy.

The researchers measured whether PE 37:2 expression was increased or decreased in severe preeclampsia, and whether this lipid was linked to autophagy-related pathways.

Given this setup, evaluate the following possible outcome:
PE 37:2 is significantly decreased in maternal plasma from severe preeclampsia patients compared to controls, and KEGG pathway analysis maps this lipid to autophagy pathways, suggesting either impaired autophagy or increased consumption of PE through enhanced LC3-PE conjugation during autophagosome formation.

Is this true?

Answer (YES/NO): NO